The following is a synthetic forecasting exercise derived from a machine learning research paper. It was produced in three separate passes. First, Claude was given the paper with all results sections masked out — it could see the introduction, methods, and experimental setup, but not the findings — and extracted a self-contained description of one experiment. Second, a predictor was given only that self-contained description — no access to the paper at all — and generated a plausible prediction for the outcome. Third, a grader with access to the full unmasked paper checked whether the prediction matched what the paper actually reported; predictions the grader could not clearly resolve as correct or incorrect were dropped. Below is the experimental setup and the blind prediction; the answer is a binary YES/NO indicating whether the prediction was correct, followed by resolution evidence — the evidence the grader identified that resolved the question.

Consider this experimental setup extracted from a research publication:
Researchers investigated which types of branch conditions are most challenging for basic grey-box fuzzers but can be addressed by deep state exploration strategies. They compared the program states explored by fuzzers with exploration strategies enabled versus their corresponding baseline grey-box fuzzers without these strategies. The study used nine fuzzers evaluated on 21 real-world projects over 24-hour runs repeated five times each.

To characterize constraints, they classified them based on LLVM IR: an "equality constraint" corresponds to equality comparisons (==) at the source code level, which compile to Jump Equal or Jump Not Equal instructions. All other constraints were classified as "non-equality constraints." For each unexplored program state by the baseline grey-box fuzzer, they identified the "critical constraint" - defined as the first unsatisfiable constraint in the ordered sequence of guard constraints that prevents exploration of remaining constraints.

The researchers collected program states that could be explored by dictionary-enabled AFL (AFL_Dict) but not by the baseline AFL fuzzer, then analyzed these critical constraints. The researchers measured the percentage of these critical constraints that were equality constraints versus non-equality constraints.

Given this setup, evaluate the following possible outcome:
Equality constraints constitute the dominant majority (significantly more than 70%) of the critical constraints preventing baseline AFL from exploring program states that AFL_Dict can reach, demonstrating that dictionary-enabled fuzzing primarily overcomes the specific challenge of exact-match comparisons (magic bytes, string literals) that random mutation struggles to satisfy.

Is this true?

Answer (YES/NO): YES